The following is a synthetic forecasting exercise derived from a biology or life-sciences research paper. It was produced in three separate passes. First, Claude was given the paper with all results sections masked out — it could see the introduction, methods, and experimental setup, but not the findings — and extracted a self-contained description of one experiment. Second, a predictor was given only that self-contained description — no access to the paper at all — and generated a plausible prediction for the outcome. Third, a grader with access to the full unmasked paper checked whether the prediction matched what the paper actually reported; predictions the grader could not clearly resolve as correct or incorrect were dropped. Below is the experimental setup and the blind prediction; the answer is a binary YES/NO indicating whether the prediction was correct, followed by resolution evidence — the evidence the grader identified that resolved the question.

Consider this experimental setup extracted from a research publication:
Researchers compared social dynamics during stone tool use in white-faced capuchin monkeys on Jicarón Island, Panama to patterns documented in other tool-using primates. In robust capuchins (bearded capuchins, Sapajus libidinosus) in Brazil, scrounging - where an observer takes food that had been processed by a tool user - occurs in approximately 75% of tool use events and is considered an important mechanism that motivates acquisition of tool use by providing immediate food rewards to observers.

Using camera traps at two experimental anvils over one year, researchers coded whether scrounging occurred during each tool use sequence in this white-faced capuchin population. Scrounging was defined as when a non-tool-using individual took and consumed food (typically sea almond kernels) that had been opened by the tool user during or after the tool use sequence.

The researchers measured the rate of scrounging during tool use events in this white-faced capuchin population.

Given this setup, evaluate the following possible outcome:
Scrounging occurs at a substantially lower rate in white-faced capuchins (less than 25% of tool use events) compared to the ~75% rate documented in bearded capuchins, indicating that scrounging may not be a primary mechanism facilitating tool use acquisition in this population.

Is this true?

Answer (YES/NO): YES